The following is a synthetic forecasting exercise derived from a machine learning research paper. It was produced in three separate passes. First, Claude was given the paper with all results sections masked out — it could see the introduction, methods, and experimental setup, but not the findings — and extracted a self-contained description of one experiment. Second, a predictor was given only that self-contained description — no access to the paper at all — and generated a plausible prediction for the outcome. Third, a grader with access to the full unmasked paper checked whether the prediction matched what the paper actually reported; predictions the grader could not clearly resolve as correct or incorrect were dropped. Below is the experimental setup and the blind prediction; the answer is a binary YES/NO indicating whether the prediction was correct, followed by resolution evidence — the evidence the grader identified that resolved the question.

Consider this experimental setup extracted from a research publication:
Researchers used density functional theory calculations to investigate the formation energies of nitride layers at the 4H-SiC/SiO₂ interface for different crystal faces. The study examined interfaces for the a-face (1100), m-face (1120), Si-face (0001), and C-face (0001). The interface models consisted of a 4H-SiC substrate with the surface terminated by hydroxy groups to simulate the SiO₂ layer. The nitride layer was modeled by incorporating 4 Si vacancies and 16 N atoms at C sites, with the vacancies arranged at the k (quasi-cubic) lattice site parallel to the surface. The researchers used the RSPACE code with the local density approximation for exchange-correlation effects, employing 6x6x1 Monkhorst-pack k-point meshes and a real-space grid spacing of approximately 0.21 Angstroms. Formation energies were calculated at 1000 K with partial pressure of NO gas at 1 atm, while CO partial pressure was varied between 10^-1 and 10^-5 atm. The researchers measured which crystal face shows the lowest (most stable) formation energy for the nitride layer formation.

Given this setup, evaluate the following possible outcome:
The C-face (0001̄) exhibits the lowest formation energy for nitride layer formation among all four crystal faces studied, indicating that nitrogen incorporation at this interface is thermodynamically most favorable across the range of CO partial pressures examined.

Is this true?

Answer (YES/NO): NO